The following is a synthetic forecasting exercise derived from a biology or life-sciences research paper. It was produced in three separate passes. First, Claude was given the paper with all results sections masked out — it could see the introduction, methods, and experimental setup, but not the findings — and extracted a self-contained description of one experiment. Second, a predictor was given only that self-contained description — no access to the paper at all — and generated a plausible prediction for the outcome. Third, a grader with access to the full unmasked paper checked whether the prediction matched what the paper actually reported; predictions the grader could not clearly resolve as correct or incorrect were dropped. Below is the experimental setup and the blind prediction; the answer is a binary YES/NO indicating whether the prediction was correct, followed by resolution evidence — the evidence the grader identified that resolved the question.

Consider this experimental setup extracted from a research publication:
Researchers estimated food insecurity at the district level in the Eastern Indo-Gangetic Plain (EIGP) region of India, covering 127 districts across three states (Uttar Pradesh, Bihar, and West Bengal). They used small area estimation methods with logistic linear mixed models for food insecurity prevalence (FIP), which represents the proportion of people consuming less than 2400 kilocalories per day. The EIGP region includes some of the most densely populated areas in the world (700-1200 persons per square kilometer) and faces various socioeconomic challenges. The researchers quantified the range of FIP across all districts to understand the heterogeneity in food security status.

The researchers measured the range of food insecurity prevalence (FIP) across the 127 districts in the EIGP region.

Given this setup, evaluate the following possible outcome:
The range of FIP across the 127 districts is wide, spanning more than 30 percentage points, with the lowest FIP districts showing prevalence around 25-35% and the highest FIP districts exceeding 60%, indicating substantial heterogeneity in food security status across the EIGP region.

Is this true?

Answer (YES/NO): NO